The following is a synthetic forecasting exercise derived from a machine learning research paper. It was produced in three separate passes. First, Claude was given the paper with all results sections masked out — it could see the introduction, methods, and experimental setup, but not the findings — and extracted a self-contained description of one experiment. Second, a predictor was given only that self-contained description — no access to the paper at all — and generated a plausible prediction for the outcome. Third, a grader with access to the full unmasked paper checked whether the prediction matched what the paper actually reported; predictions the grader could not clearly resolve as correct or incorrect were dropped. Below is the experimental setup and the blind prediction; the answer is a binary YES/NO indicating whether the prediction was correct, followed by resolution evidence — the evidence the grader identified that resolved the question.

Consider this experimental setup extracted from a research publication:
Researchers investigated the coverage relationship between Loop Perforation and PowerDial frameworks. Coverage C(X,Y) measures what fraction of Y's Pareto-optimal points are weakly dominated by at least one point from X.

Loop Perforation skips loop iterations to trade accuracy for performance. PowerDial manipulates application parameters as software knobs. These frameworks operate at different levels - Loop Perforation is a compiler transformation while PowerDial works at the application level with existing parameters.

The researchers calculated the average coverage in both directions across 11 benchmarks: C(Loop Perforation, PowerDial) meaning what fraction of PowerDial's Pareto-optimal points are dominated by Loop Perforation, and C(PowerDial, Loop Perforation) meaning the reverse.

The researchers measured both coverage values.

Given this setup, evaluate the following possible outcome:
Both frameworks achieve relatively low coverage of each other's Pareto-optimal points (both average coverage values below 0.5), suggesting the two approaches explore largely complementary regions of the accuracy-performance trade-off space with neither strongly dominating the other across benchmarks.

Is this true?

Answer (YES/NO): YES